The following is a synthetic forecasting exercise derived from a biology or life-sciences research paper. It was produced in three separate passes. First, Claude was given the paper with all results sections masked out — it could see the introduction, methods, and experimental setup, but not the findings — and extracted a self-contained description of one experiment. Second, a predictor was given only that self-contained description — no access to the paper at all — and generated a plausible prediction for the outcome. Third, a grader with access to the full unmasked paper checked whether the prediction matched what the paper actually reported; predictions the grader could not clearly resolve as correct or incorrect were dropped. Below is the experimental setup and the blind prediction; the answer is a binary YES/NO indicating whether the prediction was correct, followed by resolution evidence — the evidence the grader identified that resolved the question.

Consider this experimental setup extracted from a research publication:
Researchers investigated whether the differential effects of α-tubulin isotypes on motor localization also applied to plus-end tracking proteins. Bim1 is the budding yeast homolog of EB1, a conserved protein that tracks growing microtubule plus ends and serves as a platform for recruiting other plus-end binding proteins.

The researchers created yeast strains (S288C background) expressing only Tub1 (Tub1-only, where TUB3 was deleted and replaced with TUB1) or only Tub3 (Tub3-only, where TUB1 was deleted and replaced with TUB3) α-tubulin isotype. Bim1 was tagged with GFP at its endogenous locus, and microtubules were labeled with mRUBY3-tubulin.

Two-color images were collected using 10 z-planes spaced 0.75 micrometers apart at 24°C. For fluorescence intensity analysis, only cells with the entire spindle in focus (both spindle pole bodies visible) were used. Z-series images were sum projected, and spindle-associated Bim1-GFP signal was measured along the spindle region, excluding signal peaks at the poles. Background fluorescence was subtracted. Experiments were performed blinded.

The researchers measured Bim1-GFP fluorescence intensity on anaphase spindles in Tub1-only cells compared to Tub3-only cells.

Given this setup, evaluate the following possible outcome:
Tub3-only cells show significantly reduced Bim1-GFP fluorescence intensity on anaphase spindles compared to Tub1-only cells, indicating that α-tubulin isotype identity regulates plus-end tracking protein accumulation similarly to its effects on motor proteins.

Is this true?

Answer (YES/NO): NO